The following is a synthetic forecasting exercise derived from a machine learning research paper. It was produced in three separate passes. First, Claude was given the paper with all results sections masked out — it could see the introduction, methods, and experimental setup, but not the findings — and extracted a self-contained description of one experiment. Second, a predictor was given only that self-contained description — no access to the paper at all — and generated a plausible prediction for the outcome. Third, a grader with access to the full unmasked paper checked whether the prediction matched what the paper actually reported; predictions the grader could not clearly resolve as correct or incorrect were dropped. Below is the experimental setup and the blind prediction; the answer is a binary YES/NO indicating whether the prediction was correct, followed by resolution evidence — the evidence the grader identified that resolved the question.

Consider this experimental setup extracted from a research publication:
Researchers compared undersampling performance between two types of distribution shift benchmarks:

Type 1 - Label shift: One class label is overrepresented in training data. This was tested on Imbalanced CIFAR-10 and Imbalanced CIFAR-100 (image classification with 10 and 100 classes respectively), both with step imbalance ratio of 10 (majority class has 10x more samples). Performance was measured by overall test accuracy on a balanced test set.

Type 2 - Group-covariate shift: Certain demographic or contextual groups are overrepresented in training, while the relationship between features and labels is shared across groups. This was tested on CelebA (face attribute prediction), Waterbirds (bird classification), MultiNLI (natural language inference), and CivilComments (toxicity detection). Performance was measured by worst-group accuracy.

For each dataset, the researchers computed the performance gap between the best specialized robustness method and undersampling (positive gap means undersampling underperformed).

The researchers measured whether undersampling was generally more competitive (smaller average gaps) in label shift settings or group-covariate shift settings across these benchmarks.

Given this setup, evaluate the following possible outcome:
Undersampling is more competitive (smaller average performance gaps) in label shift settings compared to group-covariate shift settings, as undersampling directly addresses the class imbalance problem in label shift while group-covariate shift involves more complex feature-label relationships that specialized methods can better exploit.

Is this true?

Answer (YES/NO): NO